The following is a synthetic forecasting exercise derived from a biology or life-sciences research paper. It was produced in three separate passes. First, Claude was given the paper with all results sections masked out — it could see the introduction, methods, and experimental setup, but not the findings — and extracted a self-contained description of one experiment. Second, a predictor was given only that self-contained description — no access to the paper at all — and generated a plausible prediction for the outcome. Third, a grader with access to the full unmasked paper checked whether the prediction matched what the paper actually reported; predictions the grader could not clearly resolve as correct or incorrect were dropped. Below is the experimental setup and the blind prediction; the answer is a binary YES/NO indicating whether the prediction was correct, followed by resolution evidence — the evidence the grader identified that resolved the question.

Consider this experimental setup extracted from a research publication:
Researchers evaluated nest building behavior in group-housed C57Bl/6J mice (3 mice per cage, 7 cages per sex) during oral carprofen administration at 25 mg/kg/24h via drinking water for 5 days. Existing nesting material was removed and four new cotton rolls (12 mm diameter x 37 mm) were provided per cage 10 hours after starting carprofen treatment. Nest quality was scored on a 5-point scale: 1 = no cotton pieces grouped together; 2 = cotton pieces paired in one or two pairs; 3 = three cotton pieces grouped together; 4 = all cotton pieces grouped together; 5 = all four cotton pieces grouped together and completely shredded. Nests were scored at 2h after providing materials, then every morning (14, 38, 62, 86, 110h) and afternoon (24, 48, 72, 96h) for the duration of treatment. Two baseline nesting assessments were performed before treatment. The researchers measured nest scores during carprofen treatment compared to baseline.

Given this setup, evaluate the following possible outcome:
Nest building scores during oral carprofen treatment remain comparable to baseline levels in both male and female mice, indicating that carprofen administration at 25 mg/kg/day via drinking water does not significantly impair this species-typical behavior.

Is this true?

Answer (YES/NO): YES